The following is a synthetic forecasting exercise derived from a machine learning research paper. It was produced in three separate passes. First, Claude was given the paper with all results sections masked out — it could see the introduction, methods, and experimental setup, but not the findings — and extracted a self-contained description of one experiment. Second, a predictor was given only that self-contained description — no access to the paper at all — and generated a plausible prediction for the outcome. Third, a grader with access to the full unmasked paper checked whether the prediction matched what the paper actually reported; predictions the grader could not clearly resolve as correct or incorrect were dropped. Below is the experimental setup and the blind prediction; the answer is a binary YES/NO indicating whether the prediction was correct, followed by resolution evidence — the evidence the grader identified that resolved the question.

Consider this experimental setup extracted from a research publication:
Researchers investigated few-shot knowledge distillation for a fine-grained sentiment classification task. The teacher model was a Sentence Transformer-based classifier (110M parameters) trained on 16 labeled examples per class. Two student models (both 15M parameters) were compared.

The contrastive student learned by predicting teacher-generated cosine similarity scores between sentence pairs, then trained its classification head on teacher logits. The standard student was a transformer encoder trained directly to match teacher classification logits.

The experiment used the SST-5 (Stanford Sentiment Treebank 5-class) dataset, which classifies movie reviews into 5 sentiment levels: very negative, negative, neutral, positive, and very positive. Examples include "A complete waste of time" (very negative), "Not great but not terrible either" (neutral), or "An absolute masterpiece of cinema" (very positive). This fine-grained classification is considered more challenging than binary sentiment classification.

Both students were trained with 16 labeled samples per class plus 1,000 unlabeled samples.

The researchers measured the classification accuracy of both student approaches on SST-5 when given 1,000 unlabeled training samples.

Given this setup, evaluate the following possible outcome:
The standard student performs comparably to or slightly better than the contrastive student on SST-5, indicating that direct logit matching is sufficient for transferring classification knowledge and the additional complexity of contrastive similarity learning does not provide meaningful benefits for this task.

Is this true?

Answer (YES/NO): NO